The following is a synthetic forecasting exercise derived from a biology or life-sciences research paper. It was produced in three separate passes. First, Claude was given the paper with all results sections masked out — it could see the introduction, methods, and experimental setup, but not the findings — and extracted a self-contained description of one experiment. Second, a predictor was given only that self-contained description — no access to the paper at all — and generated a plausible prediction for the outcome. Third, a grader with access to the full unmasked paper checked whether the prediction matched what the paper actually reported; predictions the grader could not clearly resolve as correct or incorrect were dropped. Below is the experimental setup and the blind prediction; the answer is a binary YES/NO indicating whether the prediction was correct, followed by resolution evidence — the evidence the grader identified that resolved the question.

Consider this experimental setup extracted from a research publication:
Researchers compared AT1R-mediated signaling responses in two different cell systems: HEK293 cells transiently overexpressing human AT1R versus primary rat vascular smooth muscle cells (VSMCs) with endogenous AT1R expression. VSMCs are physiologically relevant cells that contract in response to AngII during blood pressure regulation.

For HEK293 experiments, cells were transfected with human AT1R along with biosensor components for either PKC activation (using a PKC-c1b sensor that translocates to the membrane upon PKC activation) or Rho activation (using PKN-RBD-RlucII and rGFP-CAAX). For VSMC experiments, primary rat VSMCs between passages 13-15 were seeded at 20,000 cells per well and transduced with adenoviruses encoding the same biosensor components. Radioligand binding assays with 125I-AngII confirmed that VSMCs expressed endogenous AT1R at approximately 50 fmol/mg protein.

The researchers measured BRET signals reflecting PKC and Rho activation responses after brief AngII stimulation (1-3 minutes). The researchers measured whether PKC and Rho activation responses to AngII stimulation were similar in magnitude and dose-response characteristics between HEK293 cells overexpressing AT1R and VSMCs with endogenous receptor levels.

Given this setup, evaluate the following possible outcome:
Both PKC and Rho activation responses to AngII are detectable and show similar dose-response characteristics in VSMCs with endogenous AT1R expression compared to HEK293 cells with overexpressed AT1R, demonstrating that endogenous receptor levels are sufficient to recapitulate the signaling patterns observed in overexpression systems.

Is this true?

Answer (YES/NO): NO